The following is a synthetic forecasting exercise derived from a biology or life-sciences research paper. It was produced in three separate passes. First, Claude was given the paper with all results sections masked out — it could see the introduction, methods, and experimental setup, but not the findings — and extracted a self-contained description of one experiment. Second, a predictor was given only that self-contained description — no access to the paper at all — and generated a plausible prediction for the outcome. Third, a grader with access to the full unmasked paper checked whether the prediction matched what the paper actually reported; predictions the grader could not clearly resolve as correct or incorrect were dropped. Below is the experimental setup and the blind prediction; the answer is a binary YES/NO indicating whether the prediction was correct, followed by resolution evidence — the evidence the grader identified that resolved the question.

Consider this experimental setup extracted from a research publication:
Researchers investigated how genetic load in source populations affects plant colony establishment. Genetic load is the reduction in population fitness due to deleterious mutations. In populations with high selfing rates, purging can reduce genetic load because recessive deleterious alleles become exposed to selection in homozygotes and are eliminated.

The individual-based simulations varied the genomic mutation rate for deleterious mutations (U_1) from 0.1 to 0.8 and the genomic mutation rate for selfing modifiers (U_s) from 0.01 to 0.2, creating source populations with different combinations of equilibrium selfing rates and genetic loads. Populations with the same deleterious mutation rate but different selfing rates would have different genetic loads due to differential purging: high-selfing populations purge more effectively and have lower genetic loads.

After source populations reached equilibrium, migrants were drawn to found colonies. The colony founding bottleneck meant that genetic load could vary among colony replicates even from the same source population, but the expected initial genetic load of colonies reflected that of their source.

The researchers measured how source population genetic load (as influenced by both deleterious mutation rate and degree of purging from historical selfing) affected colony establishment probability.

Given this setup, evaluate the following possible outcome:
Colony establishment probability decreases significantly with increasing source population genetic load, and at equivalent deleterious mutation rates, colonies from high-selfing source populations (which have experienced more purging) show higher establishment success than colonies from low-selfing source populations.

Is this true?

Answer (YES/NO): YES